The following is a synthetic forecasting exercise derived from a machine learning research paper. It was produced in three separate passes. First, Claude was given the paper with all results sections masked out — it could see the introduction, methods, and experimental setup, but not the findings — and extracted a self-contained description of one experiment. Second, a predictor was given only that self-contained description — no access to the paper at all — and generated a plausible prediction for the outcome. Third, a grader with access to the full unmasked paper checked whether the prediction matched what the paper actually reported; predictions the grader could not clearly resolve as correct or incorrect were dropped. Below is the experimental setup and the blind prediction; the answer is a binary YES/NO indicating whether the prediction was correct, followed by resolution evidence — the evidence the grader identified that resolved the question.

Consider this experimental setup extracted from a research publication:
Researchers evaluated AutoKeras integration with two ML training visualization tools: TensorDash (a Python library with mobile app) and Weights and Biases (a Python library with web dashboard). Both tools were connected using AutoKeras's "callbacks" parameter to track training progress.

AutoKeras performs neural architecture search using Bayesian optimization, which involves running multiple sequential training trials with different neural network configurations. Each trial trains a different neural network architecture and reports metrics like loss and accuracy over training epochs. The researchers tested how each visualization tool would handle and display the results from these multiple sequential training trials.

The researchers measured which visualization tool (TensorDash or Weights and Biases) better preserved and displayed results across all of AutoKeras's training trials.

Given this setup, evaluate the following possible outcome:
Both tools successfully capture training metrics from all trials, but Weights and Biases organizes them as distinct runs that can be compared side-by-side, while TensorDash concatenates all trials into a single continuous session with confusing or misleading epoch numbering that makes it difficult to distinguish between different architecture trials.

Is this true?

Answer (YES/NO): NO